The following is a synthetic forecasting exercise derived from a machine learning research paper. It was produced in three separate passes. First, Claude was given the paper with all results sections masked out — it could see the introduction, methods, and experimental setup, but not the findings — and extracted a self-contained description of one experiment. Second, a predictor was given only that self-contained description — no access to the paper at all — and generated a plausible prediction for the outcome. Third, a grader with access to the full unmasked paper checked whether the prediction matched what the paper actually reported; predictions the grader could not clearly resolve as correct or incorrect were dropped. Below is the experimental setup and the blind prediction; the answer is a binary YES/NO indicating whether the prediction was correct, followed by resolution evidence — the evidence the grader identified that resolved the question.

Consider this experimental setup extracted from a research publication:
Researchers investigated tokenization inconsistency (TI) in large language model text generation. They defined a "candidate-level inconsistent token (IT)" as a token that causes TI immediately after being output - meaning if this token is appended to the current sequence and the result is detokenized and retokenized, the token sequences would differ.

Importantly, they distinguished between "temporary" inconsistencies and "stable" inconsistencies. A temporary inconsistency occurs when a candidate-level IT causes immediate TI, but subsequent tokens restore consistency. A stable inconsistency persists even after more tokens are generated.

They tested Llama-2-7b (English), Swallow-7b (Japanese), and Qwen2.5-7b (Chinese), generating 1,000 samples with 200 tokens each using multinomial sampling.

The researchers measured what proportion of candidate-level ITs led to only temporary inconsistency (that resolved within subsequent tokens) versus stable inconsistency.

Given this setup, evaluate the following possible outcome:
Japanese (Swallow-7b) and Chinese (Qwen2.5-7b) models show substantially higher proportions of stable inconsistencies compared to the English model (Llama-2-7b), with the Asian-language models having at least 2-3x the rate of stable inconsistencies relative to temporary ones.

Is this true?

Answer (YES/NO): NO